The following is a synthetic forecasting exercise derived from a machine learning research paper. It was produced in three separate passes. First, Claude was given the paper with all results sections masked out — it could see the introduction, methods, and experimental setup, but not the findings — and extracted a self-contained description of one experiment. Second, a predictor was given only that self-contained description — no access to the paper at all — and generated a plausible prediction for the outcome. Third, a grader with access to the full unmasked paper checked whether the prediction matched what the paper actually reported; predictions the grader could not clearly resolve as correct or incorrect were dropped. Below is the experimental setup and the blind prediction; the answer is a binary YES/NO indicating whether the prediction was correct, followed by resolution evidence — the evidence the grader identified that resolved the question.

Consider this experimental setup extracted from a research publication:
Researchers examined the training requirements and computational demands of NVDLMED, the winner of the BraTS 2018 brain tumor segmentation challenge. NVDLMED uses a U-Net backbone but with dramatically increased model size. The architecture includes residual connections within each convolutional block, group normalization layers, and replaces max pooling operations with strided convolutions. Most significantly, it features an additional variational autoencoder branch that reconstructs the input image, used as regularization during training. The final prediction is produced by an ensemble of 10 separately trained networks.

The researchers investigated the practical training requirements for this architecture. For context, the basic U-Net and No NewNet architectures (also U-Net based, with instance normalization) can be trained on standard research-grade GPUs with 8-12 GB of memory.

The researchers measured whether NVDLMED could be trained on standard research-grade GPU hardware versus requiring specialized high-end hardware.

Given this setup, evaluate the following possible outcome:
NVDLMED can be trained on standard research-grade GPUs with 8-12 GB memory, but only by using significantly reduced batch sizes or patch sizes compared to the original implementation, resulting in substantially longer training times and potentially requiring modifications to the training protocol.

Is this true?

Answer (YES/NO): NO